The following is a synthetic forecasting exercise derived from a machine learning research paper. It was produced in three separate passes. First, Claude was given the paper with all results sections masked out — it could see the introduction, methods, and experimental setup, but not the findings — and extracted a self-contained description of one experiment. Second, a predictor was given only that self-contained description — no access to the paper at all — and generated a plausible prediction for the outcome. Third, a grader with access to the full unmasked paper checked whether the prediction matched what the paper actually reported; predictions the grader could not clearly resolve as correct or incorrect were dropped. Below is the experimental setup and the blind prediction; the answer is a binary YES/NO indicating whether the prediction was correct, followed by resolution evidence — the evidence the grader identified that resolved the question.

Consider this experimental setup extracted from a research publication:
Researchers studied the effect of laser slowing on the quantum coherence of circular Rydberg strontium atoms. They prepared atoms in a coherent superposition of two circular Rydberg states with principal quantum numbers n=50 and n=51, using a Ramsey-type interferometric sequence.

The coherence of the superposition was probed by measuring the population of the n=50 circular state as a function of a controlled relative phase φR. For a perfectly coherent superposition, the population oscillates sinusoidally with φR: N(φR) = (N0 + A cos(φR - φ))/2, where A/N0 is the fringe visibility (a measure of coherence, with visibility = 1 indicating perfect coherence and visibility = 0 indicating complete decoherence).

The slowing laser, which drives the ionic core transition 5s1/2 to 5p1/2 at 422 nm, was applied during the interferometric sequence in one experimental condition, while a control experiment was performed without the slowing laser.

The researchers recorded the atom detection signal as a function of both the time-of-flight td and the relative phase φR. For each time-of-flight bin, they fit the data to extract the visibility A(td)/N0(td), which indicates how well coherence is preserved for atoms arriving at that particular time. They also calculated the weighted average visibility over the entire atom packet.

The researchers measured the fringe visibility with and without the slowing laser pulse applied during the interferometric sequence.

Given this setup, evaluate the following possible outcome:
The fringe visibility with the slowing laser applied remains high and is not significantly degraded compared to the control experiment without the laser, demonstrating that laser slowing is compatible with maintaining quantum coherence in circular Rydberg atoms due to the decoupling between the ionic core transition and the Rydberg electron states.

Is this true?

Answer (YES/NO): YES